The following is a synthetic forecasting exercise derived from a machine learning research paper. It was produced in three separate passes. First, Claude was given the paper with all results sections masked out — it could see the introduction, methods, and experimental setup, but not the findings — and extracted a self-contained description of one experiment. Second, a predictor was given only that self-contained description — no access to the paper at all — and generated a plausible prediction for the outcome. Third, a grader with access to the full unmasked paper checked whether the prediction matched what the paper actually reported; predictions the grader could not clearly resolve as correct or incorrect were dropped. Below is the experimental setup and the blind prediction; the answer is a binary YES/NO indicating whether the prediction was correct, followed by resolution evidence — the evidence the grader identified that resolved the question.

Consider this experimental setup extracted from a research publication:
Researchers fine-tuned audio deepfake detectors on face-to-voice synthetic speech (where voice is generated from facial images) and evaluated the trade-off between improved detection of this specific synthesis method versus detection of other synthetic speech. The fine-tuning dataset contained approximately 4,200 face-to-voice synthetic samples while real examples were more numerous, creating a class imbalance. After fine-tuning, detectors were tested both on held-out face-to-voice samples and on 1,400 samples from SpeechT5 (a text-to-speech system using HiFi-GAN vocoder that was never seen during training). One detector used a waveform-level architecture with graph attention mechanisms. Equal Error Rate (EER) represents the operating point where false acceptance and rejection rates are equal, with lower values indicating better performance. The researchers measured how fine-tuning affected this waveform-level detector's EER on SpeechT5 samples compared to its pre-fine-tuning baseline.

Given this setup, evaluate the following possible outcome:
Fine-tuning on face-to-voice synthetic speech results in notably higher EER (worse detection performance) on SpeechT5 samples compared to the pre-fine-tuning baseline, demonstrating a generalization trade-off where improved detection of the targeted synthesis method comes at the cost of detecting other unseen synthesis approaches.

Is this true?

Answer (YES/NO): NO